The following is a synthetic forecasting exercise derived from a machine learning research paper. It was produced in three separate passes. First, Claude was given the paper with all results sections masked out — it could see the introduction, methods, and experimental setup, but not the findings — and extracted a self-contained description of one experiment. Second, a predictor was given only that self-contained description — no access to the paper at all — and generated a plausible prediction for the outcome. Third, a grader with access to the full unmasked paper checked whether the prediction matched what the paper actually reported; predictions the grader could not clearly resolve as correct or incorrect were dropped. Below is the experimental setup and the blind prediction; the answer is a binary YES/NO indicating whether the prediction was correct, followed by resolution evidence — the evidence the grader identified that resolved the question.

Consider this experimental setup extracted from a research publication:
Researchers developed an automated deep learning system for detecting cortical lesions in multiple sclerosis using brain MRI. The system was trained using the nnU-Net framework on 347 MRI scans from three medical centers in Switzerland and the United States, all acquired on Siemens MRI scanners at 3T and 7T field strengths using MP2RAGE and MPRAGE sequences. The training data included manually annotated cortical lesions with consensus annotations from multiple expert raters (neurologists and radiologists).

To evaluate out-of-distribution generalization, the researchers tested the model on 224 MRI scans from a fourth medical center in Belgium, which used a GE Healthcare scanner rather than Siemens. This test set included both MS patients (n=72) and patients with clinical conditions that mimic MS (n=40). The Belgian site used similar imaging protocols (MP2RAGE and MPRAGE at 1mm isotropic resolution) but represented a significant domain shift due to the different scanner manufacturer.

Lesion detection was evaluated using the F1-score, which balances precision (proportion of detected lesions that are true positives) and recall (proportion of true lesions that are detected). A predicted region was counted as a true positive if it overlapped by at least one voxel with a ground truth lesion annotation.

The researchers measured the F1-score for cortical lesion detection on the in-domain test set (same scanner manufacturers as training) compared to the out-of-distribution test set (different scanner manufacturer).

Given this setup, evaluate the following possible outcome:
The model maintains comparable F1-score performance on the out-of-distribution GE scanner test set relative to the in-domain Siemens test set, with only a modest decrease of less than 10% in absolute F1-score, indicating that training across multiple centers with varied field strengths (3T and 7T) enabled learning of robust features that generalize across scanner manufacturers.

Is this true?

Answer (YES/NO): NO